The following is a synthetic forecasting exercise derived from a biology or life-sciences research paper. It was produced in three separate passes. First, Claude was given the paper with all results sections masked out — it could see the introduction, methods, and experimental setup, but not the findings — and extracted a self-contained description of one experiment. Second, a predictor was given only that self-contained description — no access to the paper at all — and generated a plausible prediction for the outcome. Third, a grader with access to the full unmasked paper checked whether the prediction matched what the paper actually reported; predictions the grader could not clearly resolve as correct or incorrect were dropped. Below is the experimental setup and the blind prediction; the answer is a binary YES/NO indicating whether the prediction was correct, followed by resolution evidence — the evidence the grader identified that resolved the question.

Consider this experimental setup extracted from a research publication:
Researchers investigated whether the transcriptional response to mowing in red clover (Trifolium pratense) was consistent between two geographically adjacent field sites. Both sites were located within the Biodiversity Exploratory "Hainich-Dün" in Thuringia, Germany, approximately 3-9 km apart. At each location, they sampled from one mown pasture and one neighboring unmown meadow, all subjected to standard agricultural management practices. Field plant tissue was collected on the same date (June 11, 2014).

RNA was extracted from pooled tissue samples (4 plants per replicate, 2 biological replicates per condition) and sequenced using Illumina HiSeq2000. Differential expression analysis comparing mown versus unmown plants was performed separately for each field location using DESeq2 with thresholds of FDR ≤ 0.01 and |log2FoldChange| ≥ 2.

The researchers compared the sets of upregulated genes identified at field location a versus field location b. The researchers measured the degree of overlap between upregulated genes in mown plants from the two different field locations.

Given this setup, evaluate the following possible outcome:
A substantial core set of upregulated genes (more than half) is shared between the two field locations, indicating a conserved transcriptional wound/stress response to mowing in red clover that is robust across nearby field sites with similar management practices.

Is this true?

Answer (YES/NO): NO